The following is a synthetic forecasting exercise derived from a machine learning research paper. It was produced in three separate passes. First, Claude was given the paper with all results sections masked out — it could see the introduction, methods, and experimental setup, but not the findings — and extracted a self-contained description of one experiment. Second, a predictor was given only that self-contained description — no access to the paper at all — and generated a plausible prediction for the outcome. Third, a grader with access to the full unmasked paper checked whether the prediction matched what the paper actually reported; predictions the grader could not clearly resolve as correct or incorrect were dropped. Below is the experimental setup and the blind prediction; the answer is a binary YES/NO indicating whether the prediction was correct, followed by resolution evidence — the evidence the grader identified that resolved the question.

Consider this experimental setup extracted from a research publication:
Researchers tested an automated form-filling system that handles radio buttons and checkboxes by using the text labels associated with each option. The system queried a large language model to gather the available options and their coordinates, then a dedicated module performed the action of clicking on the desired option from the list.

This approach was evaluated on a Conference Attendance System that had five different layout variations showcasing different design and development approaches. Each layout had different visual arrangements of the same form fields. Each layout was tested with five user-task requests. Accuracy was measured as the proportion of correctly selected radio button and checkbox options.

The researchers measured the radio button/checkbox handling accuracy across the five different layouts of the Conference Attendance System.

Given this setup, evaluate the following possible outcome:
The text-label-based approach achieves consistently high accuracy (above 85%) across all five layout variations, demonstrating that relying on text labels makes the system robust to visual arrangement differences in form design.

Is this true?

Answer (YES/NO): NO